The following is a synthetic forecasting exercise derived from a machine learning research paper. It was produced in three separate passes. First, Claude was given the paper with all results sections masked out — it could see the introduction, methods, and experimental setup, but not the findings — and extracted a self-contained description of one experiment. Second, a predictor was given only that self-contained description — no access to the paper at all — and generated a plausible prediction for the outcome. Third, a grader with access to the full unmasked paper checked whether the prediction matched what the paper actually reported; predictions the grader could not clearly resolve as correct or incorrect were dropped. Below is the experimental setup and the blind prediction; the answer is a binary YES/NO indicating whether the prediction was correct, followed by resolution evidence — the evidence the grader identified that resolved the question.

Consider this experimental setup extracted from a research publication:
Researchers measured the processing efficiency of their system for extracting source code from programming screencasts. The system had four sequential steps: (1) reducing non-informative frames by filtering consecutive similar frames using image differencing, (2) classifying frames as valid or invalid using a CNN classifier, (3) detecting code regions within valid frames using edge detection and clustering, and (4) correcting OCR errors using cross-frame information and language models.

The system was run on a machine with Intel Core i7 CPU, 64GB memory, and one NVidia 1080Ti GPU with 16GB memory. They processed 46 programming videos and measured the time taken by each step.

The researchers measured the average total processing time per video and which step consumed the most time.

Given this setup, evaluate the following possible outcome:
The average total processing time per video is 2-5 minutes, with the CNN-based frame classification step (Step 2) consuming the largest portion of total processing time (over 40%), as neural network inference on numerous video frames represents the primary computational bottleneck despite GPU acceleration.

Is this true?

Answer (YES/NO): NO